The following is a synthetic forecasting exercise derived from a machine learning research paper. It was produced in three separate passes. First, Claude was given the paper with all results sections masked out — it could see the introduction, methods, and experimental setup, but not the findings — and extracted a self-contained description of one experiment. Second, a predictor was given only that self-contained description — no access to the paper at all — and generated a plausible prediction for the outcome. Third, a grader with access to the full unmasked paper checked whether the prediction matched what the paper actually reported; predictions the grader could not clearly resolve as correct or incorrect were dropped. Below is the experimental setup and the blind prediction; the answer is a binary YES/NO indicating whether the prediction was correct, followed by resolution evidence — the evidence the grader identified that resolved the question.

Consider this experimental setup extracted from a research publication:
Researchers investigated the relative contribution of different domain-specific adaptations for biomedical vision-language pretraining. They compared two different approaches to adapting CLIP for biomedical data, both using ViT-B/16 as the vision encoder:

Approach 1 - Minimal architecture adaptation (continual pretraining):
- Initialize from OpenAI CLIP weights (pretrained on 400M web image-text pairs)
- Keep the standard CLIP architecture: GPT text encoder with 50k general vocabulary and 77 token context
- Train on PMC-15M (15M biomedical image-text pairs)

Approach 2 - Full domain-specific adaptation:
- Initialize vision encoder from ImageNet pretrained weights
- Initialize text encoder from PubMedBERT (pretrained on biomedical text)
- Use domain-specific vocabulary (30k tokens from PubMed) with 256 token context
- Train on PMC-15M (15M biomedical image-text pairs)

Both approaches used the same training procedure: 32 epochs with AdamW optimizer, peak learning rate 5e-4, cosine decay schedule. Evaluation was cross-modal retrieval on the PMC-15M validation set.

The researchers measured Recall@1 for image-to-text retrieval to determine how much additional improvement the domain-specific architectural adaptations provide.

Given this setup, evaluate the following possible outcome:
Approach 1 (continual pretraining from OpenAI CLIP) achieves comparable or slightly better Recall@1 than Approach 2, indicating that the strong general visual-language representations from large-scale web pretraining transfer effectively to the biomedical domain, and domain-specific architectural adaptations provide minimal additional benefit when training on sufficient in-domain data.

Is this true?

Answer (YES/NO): NO